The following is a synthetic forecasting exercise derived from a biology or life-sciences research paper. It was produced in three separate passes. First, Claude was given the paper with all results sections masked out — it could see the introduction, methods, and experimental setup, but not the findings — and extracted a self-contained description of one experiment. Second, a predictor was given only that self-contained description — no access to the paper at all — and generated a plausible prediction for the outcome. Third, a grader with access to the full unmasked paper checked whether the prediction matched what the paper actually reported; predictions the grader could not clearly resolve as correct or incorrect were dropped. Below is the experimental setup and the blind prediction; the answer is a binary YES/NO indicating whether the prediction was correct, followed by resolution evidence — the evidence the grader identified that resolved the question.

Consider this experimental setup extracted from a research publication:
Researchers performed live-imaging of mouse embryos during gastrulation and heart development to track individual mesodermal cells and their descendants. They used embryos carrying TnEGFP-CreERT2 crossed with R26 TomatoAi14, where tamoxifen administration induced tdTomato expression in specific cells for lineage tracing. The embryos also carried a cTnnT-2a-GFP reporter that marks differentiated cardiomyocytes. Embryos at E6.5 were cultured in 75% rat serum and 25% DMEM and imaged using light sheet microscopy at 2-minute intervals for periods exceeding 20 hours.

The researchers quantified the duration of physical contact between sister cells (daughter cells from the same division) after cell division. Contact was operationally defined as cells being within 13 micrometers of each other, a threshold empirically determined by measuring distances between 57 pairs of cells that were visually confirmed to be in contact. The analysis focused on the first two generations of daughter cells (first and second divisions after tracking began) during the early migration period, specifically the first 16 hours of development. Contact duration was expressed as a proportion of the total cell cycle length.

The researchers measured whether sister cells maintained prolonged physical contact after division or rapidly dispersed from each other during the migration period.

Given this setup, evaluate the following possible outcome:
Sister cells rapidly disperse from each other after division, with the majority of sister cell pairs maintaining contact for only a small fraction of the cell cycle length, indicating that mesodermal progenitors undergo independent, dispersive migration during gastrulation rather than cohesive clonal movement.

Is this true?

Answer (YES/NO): NO